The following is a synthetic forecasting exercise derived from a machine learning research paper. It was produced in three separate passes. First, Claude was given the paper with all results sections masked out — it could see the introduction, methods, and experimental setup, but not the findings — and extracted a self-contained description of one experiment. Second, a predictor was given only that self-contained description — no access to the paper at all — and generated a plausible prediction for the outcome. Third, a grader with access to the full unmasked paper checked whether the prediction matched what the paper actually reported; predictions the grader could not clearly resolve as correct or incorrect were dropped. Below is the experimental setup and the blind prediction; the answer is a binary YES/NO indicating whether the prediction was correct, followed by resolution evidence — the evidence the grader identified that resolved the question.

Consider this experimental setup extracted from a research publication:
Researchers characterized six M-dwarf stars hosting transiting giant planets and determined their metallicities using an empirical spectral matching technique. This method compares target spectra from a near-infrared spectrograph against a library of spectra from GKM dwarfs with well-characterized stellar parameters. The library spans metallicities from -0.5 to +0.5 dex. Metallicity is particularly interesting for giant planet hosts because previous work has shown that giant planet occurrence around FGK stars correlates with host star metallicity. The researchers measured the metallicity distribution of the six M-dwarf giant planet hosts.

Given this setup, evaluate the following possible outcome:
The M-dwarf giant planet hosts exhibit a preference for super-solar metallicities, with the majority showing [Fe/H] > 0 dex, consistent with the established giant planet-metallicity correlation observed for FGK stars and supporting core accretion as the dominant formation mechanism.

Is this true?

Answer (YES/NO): NO